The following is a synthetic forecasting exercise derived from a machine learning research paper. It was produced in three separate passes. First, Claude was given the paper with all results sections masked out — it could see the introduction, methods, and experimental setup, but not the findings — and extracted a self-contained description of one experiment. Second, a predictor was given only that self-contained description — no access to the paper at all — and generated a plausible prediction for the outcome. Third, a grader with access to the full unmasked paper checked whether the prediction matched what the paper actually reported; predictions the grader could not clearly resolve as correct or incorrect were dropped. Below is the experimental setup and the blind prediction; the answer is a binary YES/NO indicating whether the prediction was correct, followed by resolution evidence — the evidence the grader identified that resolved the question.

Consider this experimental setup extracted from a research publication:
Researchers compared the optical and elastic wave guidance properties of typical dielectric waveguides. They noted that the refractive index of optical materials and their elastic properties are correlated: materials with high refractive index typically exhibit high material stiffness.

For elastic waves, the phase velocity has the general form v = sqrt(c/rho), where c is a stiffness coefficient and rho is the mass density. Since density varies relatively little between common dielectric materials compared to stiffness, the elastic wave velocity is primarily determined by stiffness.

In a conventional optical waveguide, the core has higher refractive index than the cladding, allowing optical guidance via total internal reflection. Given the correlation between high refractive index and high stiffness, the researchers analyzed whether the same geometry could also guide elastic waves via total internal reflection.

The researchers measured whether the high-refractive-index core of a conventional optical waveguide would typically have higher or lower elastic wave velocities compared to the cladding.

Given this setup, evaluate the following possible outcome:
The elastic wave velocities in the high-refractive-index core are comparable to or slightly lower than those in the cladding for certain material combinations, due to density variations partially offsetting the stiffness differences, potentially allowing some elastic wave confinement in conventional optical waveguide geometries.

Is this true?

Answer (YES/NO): NO